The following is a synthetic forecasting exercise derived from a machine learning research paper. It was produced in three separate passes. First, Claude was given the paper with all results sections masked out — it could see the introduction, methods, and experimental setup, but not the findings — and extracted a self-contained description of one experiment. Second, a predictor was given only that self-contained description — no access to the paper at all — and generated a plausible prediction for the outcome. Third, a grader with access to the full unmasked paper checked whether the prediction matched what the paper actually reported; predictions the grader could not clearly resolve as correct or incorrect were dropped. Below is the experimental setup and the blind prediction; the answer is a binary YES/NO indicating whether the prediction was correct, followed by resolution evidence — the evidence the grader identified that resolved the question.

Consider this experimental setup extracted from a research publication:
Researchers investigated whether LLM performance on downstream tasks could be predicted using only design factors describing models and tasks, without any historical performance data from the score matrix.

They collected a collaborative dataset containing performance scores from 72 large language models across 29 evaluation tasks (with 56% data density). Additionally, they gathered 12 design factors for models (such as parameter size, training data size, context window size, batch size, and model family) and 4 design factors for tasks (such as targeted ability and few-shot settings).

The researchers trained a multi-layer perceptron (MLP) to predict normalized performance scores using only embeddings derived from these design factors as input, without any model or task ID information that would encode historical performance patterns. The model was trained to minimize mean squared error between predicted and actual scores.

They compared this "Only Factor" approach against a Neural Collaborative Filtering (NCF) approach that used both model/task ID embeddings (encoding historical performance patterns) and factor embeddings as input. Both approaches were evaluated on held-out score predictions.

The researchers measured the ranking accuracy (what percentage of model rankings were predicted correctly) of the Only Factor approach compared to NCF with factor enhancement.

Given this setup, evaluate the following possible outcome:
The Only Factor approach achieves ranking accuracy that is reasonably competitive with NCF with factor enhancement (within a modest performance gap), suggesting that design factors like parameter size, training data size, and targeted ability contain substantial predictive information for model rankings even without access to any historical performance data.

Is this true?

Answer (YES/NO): NO